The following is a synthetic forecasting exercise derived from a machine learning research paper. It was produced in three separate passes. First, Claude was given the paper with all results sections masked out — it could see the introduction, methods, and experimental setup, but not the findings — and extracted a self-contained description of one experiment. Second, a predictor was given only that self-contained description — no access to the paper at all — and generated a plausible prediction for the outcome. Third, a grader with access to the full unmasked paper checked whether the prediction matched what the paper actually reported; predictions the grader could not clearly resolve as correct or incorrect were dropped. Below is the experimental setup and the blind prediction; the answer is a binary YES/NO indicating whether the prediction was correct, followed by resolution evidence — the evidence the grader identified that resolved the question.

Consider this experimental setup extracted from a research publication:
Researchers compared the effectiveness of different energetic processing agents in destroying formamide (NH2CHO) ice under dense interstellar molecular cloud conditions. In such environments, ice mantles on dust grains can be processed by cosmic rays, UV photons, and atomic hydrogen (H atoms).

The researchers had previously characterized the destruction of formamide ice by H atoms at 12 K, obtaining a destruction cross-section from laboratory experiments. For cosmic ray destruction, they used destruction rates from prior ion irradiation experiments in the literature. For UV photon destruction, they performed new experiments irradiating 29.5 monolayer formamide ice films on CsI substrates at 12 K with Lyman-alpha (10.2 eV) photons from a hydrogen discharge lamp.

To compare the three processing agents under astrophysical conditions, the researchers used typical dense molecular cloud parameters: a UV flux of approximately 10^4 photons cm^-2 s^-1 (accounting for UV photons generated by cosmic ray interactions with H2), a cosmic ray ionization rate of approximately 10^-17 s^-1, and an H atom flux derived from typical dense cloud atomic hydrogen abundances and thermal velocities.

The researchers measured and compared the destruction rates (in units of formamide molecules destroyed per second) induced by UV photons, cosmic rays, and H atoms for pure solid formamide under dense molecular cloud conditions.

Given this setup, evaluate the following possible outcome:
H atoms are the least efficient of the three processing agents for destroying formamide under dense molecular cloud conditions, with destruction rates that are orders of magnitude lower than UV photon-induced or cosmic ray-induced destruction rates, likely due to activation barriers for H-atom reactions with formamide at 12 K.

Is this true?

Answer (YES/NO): NO